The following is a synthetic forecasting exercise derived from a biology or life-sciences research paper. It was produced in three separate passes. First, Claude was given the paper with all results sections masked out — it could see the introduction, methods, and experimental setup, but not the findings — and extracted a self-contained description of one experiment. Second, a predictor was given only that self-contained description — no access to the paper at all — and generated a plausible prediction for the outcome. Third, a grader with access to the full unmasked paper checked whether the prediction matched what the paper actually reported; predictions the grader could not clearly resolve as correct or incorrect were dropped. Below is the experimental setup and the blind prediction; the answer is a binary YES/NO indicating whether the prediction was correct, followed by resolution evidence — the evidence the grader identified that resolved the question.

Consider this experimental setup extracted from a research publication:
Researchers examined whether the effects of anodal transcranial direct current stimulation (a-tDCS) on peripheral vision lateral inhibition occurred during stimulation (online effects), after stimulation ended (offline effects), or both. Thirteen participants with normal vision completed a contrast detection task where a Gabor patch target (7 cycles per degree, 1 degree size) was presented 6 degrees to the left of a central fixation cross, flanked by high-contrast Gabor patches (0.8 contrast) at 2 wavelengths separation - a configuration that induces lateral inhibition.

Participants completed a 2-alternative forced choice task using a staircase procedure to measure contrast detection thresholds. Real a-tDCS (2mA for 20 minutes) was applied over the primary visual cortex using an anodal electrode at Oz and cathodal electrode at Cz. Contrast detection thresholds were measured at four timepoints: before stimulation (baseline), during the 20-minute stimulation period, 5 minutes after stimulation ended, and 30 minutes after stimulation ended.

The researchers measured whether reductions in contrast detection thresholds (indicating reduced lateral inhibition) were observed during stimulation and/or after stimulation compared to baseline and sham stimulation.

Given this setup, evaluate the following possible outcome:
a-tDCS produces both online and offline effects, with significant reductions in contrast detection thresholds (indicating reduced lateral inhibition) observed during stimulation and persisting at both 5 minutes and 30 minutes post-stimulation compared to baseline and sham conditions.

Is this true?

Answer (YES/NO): NO